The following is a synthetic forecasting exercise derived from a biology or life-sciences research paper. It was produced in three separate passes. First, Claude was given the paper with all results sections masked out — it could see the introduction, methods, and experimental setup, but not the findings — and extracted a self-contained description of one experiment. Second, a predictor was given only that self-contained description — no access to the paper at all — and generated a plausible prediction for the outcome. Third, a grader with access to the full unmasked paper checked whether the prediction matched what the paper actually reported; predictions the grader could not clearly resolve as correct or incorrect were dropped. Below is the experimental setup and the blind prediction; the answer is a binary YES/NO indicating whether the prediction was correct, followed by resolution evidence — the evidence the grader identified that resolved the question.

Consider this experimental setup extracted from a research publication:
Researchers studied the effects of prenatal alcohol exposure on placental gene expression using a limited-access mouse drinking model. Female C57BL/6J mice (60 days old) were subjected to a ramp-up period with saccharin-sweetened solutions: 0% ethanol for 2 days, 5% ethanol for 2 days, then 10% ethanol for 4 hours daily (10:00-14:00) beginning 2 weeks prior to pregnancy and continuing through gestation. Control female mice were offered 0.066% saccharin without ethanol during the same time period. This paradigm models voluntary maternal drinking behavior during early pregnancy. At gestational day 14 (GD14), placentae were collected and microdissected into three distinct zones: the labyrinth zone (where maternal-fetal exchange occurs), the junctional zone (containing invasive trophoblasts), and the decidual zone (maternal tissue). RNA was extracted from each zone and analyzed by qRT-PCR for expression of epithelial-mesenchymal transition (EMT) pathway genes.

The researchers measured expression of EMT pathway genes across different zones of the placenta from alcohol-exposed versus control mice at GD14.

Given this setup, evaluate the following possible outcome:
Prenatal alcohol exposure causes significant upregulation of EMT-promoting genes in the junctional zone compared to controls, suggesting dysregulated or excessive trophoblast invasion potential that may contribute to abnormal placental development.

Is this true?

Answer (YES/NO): NO